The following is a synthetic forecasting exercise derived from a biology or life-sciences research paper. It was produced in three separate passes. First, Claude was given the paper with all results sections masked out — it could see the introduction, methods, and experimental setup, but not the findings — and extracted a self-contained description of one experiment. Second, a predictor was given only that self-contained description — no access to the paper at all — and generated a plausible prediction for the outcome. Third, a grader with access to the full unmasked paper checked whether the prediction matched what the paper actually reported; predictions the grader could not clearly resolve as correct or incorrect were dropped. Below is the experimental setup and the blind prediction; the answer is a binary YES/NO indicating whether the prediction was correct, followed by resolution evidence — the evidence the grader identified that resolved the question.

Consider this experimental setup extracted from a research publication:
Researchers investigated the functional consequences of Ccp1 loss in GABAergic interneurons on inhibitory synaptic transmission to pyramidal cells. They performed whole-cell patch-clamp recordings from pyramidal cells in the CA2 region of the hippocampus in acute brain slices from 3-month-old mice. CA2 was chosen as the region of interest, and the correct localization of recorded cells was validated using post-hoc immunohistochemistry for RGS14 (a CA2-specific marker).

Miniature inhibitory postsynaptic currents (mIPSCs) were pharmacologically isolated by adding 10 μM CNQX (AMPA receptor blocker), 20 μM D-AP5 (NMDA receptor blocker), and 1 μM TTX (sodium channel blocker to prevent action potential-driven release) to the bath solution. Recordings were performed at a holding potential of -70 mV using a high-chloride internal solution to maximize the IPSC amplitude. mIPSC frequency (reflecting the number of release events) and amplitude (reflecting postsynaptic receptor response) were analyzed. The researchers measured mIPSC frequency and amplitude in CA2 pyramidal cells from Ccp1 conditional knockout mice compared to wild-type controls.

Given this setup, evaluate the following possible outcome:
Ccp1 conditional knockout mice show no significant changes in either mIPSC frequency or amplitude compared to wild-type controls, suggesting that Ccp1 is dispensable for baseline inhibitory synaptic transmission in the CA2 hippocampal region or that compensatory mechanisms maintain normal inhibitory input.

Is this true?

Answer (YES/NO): NO